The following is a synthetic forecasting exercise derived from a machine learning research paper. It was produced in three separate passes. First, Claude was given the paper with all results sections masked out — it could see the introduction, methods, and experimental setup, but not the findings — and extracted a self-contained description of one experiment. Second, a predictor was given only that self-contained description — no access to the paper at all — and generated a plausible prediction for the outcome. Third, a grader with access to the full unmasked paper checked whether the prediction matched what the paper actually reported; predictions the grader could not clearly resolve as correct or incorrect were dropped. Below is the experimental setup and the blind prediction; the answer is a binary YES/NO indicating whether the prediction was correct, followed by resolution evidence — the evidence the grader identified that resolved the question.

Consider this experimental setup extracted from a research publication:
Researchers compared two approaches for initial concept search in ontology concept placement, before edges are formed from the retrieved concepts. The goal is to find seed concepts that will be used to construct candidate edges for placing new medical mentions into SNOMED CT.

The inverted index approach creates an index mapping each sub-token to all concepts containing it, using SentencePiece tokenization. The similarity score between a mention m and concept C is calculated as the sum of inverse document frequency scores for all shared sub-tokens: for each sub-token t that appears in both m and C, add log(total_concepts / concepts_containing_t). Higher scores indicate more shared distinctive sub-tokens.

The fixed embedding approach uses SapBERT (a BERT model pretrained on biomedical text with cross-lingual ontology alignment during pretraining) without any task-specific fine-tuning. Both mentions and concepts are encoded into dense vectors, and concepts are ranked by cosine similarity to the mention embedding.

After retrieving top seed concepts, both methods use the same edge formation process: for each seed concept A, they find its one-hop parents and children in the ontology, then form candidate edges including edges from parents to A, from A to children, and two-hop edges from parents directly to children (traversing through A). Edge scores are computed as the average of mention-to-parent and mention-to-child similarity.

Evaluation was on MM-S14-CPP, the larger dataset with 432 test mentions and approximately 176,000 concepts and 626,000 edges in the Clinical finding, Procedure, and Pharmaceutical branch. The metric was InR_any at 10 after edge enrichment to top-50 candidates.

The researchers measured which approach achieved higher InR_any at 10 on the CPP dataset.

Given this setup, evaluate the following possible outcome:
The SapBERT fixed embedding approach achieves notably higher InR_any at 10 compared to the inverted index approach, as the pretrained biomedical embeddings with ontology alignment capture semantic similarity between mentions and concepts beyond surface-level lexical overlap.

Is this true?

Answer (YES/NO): YES